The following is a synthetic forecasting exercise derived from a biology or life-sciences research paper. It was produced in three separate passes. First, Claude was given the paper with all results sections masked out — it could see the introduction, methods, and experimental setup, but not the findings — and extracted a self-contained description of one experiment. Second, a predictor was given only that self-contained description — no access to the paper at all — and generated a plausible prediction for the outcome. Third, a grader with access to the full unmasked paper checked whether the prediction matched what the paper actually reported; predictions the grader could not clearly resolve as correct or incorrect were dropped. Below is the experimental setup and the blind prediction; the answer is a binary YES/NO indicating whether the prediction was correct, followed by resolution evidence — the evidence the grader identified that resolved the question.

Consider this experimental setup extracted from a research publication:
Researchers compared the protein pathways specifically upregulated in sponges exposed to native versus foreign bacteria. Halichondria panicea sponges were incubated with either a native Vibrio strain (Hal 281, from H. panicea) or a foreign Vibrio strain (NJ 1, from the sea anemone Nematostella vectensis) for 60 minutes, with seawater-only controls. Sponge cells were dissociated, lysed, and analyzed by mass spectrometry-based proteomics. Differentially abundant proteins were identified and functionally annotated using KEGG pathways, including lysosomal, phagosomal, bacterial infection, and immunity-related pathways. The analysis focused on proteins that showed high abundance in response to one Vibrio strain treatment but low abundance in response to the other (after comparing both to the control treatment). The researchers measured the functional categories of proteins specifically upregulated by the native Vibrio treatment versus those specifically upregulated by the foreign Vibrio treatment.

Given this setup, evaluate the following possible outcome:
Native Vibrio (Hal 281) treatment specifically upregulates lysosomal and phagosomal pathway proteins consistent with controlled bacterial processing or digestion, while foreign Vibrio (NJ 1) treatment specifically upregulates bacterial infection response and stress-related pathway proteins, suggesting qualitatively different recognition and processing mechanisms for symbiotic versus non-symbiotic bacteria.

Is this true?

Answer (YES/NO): NO